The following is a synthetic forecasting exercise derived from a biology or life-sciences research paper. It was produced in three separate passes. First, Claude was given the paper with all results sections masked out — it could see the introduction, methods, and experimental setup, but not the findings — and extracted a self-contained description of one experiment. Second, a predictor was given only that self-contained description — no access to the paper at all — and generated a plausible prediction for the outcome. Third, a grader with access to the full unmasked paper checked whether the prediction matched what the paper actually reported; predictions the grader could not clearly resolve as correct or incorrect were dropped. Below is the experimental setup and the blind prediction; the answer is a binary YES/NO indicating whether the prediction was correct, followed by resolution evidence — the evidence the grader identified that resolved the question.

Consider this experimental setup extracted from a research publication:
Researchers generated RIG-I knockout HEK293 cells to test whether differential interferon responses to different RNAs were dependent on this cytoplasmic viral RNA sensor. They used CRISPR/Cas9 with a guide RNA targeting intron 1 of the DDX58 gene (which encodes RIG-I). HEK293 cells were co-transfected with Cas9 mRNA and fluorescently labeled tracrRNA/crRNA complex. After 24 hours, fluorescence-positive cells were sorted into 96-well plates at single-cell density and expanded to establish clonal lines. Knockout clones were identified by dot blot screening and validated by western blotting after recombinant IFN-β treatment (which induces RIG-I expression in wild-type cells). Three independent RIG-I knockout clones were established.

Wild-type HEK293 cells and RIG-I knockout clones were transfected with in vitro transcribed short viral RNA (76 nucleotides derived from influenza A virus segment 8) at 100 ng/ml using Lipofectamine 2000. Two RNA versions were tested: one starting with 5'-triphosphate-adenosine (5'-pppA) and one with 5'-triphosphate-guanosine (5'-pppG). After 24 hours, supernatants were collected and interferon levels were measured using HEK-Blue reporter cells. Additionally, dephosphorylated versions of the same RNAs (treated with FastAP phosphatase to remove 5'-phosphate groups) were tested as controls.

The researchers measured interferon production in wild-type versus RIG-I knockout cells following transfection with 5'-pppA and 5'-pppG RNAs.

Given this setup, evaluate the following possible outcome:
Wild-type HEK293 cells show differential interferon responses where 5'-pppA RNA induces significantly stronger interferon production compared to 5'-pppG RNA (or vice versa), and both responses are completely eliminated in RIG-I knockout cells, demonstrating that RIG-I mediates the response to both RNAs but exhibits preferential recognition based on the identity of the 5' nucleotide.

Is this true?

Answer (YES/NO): NO